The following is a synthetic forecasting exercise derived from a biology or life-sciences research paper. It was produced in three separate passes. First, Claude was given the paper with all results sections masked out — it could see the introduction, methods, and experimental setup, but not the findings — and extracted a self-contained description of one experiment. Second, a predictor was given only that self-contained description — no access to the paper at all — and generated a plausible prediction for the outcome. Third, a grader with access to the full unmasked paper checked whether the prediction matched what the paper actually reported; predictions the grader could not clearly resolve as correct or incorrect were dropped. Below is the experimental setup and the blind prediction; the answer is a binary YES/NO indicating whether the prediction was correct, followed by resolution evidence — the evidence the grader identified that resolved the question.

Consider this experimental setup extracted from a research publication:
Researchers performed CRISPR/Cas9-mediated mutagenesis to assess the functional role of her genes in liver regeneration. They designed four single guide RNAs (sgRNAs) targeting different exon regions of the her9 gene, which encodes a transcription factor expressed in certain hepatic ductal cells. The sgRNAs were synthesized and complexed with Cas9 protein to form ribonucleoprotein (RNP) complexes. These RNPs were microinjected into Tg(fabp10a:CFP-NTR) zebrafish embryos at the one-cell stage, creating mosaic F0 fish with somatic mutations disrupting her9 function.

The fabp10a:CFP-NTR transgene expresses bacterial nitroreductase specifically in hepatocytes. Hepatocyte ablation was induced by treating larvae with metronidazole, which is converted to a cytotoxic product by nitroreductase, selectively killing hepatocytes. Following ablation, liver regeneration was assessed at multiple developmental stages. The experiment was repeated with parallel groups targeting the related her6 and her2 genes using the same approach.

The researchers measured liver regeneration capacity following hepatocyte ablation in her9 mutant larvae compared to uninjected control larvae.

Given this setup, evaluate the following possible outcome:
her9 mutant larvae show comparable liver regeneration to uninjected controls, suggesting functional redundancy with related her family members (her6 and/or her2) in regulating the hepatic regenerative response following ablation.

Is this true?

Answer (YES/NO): NO